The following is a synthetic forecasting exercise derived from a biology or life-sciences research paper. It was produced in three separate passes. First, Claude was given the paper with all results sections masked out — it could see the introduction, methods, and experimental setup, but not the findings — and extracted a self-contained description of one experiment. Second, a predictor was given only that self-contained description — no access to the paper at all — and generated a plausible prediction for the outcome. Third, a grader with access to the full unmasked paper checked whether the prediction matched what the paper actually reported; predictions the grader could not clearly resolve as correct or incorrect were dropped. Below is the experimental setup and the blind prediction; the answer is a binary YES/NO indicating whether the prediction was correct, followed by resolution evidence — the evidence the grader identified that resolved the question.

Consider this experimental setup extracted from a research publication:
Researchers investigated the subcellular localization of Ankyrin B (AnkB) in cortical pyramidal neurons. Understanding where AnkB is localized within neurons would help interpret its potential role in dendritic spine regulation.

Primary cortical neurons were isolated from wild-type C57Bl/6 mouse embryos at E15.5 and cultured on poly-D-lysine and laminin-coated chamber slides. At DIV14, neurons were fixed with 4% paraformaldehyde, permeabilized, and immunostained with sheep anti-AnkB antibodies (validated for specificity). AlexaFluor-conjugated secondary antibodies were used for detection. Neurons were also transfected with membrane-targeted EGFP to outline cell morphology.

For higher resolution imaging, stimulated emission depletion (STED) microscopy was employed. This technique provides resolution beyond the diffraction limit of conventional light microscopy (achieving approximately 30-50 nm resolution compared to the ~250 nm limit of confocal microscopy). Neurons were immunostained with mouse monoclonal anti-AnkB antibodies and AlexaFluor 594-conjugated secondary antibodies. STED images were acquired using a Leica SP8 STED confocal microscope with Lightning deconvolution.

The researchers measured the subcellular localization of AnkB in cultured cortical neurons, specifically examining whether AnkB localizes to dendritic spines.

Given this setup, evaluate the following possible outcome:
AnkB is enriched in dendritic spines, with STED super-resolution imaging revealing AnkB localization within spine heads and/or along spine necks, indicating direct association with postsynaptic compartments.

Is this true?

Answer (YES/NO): NO